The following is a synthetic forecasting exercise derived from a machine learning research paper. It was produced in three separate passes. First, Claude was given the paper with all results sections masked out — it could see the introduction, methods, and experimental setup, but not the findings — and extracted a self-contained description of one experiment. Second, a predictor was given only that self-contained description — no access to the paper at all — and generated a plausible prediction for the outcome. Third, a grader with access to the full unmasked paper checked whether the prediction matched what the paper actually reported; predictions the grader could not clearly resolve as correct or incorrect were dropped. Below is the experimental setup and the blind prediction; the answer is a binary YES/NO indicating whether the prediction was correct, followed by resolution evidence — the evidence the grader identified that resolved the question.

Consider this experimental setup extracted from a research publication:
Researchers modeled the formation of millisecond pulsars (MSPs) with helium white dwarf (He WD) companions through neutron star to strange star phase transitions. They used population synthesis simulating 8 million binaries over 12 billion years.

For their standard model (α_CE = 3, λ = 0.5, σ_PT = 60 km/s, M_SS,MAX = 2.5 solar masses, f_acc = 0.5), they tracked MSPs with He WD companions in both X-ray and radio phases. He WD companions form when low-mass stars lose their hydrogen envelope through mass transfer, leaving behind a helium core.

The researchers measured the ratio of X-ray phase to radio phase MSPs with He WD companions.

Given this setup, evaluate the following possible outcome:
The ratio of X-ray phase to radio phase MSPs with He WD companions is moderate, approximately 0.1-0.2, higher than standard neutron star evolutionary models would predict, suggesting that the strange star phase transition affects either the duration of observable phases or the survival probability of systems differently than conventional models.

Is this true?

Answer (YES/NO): NO